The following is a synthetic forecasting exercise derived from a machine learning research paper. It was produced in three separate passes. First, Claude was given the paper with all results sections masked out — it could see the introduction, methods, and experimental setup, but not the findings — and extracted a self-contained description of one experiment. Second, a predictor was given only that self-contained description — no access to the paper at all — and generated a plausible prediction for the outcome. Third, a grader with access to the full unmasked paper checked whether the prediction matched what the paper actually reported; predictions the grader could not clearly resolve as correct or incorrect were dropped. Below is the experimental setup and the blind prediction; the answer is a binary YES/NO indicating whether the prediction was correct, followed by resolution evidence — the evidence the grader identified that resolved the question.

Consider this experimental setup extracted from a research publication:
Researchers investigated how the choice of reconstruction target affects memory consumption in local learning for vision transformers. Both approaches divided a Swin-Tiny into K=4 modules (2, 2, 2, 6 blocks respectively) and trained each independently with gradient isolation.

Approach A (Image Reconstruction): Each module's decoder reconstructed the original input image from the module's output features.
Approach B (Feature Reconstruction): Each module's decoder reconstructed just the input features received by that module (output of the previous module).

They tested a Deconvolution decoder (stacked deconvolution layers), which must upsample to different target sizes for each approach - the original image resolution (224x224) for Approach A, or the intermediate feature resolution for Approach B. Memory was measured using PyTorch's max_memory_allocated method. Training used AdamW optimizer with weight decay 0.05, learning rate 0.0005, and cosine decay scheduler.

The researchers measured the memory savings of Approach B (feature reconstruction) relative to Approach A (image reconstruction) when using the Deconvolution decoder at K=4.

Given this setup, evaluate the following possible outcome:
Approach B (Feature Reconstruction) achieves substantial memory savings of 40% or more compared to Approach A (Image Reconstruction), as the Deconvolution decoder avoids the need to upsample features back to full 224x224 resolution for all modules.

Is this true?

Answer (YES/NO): NO